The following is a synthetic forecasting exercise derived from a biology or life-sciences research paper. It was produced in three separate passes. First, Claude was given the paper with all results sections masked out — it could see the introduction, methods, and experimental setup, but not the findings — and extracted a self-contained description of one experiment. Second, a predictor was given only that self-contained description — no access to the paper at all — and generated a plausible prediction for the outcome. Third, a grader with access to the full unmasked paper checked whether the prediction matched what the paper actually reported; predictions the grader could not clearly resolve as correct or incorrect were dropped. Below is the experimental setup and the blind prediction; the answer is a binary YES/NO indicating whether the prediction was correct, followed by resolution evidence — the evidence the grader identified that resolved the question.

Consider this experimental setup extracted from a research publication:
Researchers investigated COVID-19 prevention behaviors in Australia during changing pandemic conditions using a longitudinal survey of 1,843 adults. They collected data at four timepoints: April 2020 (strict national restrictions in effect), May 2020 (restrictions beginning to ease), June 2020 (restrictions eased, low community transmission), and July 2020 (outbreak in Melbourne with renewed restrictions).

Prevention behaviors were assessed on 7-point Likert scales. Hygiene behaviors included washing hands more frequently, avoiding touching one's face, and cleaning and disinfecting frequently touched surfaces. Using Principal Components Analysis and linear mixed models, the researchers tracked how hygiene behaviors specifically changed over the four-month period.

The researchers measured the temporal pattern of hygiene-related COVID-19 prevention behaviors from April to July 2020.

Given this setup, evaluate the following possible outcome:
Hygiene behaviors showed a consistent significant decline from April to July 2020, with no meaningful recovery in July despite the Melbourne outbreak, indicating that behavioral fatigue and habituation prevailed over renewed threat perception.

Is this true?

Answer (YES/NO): NO